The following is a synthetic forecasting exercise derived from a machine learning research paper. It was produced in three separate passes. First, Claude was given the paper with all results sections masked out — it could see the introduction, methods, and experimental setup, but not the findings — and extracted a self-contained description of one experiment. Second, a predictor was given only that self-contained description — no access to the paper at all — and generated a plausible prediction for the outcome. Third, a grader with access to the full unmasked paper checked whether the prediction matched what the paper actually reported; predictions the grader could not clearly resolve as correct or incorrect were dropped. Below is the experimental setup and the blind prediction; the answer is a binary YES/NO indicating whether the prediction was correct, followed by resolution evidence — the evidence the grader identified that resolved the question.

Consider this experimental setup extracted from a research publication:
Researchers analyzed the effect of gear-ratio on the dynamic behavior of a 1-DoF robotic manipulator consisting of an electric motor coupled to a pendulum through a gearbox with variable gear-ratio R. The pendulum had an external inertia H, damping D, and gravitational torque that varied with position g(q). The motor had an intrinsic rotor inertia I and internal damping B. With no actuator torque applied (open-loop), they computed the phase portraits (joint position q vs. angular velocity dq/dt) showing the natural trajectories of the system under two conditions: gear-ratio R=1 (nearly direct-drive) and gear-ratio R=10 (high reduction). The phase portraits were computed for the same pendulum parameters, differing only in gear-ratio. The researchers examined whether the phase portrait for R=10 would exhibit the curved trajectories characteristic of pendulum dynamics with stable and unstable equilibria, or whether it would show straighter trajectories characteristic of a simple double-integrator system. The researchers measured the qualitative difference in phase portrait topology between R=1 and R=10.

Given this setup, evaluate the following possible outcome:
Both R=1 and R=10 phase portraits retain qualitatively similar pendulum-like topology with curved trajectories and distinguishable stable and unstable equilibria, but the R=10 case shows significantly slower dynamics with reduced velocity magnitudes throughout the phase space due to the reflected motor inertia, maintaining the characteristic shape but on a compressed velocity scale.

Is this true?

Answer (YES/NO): NO